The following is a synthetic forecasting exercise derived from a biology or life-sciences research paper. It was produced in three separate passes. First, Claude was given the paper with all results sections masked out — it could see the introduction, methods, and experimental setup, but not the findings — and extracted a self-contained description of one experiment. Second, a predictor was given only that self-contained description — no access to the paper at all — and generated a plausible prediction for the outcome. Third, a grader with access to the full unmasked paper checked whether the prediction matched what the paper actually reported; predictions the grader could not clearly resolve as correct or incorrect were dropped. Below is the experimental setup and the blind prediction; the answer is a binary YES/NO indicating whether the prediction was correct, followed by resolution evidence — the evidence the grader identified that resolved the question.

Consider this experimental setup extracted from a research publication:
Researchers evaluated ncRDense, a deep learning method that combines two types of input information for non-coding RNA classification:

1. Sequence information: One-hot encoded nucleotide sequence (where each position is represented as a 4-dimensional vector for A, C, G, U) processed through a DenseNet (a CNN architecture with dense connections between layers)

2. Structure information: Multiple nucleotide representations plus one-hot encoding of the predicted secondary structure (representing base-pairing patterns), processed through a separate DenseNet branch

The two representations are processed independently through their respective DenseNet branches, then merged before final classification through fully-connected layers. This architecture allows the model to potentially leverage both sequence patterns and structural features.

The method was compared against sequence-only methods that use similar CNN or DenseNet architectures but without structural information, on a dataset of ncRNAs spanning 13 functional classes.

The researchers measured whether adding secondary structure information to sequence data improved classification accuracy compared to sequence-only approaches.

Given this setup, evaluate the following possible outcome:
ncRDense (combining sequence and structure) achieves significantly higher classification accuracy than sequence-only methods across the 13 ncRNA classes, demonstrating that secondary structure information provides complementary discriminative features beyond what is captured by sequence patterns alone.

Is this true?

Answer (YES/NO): NO